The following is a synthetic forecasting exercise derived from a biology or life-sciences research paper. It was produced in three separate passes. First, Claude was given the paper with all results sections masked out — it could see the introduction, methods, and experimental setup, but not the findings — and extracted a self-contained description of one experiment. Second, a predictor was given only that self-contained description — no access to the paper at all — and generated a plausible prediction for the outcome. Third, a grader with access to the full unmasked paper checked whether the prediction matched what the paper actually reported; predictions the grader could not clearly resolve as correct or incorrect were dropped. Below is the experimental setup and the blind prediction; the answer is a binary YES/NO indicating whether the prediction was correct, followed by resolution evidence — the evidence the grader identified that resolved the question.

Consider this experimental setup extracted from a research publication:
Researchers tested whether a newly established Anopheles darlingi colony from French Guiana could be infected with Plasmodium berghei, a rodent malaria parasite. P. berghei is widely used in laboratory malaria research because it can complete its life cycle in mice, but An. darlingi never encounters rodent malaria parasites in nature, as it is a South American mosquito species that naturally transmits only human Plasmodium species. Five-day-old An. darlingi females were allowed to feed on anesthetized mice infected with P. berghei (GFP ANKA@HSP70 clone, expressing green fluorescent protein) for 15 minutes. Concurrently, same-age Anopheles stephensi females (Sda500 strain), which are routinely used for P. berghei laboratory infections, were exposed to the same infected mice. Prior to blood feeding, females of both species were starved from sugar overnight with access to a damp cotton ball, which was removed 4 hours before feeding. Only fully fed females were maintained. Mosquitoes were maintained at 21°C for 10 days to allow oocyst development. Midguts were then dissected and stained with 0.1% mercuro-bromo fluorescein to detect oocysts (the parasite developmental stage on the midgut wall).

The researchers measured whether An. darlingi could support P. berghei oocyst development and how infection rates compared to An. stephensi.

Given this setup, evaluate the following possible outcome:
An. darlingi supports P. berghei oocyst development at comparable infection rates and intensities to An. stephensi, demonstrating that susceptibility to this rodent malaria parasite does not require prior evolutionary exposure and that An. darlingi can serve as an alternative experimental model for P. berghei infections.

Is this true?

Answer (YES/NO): NO